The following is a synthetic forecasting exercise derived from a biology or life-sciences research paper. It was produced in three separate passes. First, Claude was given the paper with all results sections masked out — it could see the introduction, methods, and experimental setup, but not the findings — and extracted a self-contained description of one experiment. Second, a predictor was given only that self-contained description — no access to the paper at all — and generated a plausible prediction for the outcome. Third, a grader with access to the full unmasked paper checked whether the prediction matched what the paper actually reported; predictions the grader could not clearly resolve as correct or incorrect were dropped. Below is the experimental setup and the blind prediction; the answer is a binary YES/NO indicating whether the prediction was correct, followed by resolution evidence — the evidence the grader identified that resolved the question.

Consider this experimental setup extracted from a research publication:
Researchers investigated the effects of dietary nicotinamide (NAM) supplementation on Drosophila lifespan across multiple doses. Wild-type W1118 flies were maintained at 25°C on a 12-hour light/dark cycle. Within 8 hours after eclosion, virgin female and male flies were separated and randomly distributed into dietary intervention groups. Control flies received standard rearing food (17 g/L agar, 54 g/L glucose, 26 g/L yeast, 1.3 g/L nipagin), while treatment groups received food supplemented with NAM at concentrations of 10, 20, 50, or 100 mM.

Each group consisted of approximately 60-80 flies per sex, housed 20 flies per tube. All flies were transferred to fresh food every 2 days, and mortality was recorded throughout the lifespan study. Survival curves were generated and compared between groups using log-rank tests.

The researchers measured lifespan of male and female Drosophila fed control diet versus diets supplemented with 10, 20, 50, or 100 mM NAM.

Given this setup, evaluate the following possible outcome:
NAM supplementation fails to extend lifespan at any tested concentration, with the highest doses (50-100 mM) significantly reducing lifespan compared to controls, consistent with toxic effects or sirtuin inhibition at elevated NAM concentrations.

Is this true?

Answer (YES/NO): NO